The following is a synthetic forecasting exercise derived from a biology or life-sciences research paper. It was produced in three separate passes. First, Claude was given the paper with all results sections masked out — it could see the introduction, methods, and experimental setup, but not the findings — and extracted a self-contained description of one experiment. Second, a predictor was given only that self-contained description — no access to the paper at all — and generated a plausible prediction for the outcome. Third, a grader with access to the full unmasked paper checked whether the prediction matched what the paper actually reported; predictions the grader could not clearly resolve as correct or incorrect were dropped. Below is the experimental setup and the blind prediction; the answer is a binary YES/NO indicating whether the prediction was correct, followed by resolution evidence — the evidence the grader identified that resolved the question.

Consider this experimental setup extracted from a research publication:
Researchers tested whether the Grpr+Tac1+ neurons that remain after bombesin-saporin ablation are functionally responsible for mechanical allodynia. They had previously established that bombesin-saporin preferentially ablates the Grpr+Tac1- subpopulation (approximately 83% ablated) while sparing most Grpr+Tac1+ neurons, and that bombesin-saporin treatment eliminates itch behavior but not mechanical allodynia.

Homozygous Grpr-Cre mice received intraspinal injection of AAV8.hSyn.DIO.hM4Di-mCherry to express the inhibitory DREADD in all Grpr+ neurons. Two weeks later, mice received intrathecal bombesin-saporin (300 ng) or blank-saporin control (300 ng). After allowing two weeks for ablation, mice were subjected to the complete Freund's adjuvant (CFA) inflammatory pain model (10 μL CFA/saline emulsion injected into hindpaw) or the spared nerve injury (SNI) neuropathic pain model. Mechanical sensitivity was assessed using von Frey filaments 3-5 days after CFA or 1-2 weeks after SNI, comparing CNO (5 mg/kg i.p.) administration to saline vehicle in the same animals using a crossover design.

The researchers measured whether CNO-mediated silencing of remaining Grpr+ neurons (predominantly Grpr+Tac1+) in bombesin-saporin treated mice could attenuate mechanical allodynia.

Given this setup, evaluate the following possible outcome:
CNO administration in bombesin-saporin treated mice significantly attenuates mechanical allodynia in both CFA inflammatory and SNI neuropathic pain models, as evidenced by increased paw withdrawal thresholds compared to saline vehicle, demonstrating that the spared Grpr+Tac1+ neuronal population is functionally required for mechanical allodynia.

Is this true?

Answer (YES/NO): YES